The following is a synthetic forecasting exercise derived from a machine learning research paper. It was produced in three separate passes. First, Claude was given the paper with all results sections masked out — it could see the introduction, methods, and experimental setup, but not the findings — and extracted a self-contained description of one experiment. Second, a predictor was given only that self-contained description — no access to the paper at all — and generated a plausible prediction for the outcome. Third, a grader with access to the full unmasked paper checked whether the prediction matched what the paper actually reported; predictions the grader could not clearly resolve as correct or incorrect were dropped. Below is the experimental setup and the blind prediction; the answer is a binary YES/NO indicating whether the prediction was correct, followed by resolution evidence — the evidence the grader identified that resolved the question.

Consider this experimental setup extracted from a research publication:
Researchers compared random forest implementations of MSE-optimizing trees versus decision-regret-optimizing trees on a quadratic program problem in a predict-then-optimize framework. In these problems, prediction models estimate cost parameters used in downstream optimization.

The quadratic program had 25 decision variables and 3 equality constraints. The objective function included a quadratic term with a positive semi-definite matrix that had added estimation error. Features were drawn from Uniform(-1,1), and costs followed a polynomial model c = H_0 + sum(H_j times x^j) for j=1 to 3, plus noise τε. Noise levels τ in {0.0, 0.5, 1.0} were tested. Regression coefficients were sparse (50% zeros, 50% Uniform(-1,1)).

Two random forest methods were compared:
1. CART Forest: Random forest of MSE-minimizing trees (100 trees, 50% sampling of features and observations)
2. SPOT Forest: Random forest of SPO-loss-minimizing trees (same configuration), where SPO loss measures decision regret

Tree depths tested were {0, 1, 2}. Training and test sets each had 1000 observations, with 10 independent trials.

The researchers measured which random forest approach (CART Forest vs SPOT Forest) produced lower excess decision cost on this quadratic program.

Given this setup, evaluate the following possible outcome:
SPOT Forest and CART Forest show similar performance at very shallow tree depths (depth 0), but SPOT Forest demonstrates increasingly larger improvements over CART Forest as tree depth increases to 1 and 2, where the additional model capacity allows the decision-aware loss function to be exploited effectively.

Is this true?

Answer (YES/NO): NO